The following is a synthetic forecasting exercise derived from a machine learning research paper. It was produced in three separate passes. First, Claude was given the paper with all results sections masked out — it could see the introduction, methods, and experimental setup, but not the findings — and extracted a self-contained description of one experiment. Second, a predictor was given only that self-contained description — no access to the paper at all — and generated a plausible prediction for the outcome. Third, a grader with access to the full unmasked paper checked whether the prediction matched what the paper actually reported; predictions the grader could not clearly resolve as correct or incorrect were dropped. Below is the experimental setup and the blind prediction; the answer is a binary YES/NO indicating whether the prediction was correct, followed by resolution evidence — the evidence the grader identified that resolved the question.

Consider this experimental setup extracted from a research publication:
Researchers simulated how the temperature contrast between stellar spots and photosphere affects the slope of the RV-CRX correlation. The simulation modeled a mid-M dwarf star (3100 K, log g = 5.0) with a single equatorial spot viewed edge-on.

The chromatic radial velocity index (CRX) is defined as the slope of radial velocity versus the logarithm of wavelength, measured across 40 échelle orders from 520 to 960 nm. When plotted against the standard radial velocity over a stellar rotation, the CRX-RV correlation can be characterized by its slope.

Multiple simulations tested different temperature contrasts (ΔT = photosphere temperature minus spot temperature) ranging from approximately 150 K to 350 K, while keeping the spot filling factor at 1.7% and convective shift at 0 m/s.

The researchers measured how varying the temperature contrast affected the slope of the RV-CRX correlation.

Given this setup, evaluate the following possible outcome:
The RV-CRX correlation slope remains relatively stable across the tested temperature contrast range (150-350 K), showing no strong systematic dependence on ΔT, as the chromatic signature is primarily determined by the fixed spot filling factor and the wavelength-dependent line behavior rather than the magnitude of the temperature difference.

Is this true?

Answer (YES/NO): NO